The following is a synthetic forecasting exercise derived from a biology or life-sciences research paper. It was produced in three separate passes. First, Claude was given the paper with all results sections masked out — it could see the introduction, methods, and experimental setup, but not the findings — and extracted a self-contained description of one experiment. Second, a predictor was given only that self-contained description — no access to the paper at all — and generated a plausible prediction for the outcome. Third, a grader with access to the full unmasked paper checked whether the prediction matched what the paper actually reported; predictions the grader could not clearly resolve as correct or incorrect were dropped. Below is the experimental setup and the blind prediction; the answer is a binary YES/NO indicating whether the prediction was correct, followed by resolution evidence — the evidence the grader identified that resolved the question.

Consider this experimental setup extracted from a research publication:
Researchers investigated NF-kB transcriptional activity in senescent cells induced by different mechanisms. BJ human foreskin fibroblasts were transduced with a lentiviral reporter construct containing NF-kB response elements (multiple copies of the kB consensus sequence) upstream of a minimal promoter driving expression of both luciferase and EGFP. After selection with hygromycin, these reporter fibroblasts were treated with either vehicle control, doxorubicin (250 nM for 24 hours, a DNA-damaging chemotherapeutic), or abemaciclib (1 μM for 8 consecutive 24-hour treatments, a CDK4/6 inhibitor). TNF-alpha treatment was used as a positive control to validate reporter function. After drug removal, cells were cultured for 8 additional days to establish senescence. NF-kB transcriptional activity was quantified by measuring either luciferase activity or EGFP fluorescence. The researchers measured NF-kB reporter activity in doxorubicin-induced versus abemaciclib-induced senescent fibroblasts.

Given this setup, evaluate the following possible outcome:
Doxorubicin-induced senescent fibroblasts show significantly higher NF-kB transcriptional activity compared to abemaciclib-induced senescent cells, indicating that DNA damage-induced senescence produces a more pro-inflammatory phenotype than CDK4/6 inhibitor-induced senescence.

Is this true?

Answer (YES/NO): YES